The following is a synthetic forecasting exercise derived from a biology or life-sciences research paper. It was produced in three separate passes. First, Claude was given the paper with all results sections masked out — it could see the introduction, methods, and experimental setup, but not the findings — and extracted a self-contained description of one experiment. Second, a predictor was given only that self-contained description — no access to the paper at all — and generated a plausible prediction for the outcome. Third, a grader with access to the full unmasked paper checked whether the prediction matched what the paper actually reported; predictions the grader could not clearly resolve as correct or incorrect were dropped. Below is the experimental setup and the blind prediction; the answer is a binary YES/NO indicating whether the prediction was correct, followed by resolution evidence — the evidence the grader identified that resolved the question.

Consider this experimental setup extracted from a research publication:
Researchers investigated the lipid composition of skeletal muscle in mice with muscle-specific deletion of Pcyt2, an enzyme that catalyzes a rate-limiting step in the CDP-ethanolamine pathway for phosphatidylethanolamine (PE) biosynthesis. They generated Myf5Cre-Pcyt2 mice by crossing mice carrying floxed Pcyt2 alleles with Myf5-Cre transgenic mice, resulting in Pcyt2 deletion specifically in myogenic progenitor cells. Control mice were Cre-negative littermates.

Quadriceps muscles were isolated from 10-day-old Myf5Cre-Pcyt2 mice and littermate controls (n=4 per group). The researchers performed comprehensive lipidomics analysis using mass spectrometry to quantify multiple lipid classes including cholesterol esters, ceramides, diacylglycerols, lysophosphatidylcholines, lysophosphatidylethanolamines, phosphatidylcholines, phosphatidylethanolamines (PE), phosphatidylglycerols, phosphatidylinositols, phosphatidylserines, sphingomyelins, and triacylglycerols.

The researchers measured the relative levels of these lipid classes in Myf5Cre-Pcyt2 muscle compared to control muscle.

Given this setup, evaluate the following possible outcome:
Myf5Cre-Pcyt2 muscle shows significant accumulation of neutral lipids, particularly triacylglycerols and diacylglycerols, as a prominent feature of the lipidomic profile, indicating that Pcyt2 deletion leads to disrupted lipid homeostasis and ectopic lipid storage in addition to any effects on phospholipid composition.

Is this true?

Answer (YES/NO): NO